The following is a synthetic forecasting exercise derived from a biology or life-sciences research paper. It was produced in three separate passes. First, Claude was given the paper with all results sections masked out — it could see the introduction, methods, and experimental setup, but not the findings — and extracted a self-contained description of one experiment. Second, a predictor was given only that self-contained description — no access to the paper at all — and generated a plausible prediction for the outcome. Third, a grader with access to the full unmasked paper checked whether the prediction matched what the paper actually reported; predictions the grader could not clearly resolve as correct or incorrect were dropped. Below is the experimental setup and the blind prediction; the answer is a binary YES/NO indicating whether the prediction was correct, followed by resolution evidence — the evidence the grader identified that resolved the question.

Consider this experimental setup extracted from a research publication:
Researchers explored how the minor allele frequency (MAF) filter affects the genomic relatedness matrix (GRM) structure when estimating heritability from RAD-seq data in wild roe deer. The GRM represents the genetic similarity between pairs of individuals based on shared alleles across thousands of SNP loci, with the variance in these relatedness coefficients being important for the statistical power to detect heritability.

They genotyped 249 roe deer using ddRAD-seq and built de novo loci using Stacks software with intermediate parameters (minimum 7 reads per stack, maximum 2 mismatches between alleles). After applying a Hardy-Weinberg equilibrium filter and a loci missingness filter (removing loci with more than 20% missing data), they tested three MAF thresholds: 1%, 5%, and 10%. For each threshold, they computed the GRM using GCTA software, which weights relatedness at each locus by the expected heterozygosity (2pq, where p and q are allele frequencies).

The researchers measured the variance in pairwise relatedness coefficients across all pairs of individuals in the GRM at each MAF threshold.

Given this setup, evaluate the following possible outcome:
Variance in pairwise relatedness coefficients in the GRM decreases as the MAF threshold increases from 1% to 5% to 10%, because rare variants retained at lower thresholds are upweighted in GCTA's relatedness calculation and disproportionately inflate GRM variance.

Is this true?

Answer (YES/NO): NO